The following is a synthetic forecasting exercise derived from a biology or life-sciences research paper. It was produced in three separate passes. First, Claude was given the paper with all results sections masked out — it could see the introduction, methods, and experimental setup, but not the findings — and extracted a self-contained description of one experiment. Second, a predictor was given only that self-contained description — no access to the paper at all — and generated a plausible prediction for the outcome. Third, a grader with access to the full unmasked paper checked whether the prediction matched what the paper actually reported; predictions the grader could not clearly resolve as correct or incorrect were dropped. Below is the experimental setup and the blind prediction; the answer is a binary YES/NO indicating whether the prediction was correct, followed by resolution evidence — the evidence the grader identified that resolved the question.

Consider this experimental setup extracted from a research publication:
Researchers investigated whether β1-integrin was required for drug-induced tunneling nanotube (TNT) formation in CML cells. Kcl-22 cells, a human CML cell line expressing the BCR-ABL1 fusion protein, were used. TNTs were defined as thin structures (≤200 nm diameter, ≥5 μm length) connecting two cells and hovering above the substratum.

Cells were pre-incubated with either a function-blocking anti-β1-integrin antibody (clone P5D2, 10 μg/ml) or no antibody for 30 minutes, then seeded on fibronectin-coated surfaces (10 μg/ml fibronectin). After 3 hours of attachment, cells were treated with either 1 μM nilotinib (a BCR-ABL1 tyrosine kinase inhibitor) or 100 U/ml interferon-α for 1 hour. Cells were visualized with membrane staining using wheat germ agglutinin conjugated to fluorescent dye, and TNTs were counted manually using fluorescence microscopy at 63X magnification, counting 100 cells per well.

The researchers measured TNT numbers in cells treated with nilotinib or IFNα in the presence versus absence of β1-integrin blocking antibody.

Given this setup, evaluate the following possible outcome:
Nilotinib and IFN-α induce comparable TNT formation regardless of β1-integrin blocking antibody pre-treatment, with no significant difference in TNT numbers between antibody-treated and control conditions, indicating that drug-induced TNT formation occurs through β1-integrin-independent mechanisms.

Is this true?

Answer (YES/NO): NO